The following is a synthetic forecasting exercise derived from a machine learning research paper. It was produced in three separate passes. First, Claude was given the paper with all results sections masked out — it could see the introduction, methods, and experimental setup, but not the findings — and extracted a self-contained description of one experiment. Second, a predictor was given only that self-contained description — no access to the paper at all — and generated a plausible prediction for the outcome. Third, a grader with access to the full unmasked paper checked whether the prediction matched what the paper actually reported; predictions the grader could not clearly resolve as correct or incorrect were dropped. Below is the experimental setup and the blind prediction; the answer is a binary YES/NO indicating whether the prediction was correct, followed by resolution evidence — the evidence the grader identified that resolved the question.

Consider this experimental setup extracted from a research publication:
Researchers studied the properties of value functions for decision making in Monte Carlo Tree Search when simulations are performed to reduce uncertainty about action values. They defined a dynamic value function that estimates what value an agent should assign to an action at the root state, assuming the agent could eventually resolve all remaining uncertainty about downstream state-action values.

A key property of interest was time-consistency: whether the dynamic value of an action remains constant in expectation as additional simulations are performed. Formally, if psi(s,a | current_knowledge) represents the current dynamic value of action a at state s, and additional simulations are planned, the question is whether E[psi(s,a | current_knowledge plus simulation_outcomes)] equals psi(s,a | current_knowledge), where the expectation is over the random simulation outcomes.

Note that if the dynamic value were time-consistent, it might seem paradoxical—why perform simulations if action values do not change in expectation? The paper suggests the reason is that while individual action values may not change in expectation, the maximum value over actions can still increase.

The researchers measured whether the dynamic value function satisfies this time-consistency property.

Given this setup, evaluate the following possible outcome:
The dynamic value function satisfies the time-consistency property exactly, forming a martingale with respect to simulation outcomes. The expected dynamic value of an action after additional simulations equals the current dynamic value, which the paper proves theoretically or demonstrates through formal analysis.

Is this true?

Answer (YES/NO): YES